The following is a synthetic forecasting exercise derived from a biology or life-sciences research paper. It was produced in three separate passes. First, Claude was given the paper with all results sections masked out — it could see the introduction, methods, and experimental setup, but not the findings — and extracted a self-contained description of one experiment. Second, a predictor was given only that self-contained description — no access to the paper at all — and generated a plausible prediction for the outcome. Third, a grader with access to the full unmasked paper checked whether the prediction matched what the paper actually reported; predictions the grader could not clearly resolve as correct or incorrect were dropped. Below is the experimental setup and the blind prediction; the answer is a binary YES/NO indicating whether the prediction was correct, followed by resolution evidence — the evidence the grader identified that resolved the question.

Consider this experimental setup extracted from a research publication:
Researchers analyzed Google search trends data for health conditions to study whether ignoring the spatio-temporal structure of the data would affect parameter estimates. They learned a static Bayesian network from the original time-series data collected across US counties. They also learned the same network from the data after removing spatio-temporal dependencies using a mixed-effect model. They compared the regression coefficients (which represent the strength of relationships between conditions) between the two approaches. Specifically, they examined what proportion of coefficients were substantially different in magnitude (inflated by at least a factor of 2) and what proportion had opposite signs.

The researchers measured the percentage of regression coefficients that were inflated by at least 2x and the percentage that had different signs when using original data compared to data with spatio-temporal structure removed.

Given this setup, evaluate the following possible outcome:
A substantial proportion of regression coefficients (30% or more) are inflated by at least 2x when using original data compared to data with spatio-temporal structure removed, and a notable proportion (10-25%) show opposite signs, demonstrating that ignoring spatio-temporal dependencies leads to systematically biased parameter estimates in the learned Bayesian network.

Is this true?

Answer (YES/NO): NO